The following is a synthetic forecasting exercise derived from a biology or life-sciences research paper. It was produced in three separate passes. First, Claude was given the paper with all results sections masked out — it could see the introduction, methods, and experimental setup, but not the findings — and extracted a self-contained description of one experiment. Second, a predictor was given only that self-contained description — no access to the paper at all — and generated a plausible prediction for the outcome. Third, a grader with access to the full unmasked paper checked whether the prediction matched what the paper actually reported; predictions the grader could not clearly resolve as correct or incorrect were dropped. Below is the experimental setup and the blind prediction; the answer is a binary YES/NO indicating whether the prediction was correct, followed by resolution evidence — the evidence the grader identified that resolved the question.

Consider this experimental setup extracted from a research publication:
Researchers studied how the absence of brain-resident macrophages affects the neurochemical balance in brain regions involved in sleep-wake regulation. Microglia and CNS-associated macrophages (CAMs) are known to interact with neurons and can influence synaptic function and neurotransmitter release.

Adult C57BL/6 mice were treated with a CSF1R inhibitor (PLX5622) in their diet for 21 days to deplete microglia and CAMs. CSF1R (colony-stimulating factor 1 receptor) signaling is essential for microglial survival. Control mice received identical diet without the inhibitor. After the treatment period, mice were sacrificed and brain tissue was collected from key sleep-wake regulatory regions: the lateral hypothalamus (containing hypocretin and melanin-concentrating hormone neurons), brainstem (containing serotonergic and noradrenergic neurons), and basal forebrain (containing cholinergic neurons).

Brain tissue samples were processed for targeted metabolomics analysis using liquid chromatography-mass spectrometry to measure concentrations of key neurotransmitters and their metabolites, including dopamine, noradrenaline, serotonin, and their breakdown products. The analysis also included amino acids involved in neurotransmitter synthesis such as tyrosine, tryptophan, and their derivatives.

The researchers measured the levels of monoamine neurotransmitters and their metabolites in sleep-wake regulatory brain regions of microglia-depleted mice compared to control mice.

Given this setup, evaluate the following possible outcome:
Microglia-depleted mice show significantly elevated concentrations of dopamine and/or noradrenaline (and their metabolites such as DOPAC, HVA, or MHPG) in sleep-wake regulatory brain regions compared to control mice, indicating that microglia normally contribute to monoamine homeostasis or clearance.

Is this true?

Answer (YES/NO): NO